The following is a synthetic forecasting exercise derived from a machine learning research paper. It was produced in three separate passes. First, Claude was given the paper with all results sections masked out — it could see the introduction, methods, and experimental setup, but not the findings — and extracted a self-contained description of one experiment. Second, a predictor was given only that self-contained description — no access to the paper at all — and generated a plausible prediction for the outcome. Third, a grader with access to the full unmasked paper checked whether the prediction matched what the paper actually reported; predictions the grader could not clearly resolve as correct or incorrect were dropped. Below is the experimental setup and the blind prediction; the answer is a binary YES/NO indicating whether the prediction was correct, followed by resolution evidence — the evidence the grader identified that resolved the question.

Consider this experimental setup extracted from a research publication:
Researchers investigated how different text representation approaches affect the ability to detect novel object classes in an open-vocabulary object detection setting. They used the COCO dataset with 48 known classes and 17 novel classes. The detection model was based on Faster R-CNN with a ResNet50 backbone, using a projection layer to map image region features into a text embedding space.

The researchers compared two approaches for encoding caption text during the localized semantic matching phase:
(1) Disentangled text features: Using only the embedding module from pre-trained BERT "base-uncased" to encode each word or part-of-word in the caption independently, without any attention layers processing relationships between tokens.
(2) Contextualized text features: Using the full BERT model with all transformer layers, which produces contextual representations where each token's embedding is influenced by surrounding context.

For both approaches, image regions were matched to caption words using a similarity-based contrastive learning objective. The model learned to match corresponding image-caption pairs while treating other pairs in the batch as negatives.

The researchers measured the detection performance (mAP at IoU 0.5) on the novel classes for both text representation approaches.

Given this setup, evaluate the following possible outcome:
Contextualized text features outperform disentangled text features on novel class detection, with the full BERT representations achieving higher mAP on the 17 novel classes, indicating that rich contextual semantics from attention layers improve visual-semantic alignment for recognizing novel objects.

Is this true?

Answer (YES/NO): NO